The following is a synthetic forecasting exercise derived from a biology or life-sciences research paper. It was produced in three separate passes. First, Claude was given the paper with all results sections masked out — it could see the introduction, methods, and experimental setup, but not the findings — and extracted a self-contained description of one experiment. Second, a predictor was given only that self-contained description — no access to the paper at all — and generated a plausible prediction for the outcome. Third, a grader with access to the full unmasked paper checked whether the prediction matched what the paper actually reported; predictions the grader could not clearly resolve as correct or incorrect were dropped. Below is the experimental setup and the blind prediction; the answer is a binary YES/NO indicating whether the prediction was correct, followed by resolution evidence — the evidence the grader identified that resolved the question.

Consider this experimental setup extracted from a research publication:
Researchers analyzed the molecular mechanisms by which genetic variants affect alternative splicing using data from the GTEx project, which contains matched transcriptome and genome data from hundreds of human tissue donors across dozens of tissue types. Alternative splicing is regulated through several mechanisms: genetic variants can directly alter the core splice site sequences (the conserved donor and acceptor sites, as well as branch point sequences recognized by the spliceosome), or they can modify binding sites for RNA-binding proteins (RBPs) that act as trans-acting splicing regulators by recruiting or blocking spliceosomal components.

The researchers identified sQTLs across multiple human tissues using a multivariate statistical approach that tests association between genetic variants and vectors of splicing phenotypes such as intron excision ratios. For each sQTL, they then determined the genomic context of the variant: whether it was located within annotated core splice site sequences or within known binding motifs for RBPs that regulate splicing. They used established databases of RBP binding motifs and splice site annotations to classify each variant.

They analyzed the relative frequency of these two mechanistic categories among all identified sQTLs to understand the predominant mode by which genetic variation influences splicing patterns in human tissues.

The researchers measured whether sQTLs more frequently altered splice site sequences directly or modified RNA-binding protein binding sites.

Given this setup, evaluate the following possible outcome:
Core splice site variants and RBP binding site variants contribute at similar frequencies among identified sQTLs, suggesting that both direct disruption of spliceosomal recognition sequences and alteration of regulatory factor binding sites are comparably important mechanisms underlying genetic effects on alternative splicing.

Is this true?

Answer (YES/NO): NO